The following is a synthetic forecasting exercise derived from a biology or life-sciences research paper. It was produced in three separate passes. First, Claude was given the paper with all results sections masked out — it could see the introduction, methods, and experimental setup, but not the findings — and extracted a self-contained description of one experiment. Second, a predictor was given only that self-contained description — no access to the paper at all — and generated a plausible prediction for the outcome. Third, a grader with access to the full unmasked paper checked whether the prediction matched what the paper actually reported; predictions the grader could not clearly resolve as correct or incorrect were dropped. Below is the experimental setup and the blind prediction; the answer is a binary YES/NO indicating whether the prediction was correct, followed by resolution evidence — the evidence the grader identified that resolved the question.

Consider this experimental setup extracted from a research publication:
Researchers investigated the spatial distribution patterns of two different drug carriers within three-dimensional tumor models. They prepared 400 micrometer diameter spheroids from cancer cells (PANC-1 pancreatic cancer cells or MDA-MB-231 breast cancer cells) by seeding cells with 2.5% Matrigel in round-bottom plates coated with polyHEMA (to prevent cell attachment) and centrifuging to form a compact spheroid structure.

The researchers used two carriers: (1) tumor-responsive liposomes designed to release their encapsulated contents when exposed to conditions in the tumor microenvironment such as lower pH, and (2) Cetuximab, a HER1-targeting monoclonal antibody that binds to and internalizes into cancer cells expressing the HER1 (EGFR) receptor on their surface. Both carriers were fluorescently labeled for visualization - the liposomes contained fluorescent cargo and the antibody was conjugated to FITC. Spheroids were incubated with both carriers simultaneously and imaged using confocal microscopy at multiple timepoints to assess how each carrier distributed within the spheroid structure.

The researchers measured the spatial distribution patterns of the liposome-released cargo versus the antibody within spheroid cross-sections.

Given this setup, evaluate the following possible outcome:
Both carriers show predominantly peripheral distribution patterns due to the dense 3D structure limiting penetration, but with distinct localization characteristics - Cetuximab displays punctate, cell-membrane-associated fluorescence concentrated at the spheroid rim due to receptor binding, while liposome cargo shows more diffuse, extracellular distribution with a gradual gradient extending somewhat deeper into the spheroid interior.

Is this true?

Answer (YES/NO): NO